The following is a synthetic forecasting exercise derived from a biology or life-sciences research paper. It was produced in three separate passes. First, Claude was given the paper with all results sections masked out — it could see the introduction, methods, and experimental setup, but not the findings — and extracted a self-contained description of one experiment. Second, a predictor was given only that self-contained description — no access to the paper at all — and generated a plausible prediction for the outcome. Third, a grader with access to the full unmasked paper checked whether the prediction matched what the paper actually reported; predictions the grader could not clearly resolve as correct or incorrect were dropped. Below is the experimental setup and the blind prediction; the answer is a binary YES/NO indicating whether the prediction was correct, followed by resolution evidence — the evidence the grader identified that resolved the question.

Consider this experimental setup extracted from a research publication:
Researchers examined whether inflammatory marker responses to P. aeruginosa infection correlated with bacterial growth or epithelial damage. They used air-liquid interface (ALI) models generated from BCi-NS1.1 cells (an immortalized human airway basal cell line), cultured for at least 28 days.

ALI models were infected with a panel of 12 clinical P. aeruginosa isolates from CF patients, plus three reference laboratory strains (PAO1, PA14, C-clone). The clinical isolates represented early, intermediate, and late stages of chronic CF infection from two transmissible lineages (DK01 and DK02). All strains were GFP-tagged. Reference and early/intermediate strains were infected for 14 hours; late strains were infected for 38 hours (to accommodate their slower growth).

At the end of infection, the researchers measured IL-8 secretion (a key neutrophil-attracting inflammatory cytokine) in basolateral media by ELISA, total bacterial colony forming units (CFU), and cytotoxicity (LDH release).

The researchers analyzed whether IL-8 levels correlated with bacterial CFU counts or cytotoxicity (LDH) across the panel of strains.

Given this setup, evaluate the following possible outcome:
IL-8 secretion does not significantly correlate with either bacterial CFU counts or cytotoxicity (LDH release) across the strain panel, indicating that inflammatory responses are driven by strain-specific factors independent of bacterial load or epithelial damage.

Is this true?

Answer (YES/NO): NO